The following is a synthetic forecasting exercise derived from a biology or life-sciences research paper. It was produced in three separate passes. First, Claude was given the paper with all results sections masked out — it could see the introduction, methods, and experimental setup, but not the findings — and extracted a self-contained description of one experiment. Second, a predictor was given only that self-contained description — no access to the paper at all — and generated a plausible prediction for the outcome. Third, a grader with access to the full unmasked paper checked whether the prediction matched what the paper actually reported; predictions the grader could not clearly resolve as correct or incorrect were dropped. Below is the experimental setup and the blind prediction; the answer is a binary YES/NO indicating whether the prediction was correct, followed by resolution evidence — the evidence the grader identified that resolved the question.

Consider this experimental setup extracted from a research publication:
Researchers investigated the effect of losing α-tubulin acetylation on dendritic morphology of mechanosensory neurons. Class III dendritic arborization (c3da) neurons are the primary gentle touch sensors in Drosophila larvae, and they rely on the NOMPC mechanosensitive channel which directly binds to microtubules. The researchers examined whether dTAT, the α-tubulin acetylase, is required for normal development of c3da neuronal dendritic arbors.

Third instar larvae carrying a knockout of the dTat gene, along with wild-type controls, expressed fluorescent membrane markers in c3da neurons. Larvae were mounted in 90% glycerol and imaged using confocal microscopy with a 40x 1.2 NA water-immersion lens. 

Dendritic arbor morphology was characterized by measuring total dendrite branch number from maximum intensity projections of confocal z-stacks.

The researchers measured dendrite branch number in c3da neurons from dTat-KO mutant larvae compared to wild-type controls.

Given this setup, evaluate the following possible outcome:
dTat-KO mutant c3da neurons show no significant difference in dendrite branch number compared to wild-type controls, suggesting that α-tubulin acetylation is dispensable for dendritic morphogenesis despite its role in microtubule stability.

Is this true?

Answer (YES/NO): YES